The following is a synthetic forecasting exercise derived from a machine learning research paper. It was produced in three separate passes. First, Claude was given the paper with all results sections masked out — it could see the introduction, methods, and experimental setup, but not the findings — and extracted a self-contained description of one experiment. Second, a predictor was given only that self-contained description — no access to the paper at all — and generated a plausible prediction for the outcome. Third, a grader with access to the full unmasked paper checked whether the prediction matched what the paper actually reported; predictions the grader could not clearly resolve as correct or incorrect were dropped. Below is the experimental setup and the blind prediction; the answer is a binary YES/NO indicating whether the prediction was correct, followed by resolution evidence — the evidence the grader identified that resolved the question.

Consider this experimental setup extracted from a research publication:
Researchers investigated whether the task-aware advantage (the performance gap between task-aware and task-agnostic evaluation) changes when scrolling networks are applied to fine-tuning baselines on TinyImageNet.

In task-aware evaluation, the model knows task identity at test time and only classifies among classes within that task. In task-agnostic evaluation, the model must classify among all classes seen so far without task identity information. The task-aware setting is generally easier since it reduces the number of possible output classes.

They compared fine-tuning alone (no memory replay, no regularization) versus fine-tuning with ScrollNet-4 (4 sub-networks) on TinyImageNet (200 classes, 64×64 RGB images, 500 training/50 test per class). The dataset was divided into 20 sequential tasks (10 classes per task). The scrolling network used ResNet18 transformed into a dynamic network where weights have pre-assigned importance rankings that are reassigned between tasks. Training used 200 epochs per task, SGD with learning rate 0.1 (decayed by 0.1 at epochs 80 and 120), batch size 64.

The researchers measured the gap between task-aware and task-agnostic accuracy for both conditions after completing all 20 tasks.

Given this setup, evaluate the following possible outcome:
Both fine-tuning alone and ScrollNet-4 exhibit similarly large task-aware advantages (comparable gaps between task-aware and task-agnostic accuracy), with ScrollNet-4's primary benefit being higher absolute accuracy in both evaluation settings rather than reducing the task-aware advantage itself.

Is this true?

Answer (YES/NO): NO